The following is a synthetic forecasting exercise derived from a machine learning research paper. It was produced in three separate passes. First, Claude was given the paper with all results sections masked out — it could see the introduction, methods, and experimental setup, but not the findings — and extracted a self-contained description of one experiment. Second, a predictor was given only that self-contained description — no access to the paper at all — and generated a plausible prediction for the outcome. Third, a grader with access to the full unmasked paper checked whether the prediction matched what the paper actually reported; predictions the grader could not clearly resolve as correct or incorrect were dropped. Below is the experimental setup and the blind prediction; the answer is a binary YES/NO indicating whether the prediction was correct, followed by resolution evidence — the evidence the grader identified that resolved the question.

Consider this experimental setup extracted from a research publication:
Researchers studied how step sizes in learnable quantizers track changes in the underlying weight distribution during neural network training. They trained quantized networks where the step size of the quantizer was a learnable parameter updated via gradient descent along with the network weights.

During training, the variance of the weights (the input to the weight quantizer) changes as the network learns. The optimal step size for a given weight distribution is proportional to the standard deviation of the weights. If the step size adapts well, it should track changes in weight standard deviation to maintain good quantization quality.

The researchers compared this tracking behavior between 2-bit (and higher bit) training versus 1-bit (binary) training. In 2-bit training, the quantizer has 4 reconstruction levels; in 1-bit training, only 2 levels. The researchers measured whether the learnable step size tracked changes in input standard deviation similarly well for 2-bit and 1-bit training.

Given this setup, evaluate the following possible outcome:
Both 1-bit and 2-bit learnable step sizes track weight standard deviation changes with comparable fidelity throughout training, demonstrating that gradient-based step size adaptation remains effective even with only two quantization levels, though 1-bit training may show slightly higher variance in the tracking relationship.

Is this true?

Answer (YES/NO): NO